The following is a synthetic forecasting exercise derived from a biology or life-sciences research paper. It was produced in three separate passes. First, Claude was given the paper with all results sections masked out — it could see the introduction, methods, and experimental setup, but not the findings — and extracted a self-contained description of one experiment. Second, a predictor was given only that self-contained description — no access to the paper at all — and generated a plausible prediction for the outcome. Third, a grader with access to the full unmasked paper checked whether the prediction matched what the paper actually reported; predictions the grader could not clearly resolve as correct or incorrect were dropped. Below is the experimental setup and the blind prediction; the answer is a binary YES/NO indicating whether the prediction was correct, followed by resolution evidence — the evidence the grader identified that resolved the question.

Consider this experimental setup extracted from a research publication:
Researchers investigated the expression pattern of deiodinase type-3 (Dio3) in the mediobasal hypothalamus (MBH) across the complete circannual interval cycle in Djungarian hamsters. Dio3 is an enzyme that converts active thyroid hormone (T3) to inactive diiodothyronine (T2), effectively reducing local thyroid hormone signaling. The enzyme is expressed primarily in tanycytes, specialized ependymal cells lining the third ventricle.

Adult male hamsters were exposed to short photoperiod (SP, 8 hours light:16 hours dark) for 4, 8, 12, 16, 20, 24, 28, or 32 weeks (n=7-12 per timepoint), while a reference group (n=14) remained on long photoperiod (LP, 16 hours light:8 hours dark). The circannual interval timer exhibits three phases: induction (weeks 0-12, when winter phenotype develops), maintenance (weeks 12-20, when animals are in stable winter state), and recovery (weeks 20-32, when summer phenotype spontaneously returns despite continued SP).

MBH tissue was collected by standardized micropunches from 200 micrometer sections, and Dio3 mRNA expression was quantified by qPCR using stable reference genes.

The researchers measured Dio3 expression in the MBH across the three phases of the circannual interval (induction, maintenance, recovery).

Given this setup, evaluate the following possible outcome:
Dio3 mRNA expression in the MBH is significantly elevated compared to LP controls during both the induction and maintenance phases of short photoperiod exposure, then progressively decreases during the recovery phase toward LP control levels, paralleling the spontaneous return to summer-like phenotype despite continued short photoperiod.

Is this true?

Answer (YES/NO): NO